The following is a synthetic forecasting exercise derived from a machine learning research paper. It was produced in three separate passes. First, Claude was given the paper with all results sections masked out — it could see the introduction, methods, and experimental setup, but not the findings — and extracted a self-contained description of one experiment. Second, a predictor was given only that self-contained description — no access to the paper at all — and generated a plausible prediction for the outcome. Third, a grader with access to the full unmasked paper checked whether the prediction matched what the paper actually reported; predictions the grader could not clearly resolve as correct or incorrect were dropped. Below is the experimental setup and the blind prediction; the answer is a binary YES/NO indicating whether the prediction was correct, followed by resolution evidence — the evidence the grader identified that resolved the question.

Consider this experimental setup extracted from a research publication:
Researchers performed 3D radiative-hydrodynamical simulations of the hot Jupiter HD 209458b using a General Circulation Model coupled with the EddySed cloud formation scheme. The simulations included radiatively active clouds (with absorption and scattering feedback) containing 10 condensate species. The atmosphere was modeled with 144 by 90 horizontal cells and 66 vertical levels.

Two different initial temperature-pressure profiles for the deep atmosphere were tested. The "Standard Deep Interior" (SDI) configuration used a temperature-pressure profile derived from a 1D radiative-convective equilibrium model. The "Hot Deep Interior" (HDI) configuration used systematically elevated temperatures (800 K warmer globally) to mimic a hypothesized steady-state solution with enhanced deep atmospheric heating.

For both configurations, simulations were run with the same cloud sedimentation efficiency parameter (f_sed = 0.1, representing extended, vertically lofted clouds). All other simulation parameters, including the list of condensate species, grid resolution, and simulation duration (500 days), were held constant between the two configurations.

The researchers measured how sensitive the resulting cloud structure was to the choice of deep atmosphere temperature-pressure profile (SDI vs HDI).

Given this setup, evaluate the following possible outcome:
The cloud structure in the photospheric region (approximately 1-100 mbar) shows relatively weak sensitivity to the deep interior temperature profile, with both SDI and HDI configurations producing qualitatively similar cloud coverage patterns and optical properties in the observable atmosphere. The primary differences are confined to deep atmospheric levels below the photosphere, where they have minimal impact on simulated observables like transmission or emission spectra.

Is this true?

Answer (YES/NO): NO